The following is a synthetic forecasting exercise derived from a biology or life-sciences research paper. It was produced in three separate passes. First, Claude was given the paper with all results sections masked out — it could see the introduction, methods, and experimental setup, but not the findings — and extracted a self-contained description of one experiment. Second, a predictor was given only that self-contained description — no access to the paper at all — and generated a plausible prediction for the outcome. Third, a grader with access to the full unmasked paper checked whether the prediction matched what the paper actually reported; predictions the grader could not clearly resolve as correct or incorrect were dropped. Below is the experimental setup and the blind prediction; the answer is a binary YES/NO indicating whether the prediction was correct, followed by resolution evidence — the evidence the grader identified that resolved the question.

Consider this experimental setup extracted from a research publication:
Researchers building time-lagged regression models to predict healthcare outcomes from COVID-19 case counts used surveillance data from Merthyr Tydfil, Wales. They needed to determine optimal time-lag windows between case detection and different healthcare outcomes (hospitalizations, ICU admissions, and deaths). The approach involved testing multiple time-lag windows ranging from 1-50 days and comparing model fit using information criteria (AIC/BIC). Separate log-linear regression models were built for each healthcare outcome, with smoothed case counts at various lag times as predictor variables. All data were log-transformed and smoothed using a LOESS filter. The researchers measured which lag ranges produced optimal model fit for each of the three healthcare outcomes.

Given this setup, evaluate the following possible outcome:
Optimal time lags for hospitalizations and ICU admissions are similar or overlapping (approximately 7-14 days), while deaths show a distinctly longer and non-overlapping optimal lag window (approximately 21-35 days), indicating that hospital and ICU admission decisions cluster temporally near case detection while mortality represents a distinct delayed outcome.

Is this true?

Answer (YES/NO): NO